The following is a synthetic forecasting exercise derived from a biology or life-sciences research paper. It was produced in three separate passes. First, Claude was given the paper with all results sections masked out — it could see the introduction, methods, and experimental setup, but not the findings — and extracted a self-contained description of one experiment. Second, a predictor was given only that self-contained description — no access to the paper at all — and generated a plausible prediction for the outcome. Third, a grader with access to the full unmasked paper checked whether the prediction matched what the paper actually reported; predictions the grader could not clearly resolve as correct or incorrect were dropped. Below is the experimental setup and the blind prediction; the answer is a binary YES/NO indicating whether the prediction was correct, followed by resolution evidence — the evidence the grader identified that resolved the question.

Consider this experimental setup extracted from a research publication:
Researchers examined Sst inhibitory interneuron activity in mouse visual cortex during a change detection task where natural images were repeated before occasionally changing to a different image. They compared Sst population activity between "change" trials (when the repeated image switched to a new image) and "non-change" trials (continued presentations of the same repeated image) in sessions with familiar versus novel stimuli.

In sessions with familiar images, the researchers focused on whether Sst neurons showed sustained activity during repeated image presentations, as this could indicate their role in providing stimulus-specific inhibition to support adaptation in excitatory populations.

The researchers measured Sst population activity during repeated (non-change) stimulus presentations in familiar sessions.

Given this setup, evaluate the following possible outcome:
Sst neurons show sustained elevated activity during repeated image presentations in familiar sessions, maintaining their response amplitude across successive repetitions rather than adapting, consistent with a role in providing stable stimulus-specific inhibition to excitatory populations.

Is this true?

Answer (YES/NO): YES